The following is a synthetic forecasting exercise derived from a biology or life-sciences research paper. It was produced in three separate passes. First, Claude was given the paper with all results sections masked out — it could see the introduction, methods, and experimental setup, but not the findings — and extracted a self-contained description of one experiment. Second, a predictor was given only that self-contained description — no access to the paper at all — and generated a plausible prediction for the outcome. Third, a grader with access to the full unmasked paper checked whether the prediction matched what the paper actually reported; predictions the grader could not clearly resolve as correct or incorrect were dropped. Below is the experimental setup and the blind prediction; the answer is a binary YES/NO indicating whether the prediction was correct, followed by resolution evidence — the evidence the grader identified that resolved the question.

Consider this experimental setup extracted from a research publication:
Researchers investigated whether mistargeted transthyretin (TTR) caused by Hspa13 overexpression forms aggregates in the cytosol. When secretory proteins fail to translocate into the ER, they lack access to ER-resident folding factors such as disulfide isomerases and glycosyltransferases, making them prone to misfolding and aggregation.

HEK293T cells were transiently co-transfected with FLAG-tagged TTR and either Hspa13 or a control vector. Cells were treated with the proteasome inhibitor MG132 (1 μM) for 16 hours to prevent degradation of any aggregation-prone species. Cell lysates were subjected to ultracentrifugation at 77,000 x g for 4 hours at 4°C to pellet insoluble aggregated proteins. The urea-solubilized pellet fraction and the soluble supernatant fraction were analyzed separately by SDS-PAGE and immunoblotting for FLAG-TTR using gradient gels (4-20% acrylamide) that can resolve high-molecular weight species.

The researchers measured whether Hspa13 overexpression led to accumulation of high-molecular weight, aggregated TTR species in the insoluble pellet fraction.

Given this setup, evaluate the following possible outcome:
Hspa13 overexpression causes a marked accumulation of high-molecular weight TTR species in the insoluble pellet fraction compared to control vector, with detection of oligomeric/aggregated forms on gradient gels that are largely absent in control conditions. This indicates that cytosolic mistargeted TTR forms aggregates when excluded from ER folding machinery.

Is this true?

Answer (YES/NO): YES